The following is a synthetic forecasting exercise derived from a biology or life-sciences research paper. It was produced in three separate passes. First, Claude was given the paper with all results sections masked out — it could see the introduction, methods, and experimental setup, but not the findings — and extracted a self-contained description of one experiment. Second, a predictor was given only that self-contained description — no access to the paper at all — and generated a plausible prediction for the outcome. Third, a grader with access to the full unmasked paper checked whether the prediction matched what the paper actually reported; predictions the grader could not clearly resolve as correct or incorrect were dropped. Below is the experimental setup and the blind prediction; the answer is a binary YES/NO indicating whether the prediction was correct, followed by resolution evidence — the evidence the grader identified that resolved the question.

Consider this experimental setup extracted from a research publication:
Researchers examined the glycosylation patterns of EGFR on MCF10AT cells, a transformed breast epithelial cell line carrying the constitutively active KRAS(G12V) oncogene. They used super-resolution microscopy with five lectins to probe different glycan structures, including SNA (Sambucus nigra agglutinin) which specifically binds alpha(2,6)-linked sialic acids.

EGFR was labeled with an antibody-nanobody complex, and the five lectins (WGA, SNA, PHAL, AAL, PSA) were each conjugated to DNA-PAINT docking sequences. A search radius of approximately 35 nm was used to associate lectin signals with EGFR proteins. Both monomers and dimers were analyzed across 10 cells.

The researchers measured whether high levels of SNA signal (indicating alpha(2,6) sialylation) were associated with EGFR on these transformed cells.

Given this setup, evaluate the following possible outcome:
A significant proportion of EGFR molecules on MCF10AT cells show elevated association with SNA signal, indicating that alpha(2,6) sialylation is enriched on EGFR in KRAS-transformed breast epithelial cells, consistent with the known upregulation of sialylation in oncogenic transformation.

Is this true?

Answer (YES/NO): NO